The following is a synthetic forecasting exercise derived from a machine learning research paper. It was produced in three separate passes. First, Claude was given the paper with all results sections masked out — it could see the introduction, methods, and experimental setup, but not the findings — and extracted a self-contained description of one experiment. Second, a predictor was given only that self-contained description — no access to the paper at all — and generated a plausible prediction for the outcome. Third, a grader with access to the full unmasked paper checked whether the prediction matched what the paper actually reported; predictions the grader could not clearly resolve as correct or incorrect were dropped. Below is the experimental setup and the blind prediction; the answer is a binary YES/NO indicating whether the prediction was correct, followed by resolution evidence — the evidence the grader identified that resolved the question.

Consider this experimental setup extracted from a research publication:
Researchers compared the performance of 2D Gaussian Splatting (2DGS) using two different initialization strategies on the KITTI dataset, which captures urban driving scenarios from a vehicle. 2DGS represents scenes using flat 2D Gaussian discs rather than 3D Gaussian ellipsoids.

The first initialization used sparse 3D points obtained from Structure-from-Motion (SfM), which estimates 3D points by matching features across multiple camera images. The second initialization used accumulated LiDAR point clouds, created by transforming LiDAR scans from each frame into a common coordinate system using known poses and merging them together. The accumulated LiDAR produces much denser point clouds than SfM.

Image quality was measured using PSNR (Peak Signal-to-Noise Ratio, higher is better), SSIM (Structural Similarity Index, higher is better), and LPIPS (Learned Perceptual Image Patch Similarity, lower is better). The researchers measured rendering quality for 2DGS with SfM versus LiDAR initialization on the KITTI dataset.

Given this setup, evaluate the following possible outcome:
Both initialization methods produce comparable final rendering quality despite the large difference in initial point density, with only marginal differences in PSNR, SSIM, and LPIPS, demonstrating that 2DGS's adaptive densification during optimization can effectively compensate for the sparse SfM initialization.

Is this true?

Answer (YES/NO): YES